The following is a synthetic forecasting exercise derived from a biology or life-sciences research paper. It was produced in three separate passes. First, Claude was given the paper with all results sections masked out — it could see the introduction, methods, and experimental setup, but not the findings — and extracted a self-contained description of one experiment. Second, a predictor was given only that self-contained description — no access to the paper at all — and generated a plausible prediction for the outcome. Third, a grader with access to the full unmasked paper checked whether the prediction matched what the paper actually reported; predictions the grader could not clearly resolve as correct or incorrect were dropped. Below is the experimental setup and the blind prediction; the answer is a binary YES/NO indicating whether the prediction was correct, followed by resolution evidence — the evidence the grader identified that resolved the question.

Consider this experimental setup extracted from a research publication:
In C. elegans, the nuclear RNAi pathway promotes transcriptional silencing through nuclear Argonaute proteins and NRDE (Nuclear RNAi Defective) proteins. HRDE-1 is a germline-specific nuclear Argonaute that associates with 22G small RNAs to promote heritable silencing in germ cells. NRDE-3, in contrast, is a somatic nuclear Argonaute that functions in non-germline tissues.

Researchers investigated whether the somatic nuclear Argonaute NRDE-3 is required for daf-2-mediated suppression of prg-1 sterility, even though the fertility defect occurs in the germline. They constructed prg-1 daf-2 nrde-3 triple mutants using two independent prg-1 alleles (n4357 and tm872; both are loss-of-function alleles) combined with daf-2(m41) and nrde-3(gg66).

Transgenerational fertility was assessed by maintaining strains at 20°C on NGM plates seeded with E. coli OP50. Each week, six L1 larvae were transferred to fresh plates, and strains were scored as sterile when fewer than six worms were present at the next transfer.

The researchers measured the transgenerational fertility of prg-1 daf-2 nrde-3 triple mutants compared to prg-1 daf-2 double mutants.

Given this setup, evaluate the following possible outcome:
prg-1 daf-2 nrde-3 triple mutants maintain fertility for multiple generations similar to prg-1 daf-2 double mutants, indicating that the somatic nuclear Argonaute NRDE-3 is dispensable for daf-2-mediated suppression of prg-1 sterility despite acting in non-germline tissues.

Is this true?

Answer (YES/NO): NO